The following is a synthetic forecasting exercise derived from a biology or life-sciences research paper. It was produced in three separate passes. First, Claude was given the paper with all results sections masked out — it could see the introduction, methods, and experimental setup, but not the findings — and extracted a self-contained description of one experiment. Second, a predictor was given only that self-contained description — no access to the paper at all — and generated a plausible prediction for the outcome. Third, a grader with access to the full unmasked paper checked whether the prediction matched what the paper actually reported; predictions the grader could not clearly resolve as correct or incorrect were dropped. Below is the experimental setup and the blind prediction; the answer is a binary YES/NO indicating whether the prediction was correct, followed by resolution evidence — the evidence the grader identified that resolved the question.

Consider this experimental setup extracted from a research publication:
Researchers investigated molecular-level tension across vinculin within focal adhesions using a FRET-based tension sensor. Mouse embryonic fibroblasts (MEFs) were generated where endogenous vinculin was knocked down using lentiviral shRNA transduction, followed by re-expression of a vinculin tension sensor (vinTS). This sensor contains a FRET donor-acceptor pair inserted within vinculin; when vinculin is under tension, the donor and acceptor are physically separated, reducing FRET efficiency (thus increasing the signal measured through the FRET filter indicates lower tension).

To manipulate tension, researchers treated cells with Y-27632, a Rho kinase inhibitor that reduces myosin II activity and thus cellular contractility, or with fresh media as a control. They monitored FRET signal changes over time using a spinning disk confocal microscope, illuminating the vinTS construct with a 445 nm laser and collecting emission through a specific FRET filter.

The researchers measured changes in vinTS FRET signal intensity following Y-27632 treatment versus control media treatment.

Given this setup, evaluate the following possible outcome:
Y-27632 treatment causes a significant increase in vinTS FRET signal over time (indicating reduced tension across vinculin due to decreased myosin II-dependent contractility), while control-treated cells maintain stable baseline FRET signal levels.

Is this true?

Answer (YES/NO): YES